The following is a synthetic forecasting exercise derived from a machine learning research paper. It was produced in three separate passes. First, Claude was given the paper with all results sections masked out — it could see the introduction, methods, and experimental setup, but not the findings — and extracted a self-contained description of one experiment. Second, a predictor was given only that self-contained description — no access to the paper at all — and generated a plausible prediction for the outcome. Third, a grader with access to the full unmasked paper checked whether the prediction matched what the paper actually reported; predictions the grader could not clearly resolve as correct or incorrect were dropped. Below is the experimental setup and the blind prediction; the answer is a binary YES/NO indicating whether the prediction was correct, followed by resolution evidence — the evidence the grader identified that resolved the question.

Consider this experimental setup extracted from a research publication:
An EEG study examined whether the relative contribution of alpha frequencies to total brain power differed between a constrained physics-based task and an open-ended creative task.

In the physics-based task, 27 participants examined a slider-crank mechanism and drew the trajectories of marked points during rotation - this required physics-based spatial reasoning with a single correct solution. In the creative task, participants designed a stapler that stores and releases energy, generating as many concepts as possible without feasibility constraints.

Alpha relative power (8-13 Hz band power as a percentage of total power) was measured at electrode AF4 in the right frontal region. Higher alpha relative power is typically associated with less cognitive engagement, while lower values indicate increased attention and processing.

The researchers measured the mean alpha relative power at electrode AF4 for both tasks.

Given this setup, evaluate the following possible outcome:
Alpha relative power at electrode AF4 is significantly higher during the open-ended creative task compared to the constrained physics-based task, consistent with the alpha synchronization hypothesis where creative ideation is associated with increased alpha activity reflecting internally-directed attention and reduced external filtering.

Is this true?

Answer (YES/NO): NO